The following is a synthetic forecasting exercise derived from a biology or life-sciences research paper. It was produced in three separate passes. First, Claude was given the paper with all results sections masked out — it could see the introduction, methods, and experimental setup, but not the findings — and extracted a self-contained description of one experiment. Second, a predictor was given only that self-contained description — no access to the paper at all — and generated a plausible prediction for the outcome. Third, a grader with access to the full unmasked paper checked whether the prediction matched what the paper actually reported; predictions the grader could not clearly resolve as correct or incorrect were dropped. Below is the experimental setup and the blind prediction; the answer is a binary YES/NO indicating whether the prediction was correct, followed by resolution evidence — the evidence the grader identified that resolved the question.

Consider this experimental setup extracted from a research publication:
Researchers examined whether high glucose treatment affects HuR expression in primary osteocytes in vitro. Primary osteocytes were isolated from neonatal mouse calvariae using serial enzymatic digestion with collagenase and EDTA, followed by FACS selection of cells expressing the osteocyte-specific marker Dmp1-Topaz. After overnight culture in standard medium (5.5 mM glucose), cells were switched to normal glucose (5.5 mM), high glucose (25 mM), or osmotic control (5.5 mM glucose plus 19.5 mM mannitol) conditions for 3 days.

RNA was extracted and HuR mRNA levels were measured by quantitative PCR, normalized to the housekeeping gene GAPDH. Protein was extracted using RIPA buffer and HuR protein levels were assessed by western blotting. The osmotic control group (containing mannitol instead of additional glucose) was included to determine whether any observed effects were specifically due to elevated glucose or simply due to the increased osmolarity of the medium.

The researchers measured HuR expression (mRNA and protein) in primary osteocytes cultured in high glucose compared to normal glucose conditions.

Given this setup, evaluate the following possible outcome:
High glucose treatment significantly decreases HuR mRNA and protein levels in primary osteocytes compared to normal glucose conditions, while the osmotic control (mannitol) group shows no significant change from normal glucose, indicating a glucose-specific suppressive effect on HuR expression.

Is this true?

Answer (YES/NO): NO